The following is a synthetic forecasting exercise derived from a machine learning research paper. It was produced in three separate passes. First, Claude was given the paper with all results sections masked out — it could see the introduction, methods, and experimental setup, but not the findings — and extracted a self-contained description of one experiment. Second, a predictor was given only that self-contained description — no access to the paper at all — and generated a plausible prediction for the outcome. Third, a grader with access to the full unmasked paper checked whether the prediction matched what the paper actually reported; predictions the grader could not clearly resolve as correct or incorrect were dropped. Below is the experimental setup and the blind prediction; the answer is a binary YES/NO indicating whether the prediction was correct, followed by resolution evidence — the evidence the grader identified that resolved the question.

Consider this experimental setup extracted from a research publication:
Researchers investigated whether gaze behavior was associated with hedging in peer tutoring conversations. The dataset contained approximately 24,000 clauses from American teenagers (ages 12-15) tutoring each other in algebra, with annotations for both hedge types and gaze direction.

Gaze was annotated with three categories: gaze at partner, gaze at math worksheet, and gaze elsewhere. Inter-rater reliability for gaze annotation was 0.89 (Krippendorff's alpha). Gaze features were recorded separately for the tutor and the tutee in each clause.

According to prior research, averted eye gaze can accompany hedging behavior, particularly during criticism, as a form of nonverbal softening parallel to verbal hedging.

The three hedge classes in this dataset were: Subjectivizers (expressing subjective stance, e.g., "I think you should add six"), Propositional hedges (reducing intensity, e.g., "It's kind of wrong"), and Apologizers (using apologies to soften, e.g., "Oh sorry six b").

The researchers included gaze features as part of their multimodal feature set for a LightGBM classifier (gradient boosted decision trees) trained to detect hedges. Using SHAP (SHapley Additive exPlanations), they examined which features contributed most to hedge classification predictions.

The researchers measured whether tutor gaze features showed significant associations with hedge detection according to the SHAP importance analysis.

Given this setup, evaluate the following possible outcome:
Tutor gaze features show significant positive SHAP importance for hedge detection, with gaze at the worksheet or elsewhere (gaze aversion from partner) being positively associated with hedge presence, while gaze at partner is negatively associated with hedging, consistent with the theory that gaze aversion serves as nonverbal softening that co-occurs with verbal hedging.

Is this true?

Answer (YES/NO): NO